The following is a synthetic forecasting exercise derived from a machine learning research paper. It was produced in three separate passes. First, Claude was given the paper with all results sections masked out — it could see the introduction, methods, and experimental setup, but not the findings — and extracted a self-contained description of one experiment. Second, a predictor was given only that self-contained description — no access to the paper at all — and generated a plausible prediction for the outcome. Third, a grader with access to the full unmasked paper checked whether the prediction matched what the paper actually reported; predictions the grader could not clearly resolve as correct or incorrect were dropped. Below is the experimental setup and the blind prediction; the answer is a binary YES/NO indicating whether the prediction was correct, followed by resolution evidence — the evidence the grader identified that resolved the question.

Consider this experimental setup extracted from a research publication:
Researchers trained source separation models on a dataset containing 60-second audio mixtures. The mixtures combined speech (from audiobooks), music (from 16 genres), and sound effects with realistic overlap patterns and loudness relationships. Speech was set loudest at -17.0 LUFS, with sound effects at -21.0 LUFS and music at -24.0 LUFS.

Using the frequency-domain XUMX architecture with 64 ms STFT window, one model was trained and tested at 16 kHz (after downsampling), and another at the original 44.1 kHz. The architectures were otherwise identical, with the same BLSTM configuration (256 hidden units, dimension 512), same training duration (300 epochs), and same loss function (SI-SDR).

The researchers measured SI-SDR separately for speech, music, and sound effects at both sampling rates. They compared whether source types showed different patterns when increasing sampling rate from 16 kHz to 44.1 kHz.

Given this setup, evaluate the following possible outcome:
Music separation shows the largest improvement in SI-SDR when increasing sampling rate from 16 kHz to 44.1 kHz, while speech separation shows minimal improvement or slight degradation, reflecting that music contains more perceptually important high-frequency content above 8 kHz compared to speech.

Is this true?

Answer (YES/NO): NO